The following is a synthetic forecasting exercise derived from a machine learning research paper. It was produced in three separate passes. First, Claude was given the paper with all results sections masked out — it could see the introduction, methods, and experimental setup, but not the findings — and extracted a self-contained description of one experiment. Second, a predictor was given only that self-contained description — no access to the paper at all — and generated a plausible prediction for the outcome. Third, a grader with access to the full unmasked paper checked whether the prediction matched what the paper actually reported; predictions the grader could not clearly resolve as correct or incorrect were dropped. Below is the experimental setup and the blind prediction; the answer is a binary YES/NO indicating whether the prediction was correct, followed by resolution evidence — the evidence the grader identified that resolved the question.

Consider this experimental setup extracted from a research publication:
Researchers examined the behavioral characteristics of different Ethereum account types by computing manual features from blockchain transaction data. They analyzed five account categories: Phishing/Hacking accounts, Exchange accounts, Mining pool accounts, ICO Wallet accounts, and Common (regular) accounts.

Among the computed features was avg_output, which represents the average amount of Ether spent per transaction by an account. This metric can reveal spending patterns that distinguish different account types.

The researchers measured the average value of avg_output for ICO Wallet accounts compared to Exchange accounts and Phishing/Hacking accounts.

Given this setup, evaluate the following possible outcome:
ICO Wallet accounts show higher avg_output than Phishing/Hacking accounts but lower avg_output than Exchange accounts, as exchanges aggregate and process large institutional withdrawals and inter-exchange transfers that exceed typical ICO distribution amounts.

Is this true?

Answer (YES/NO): NO